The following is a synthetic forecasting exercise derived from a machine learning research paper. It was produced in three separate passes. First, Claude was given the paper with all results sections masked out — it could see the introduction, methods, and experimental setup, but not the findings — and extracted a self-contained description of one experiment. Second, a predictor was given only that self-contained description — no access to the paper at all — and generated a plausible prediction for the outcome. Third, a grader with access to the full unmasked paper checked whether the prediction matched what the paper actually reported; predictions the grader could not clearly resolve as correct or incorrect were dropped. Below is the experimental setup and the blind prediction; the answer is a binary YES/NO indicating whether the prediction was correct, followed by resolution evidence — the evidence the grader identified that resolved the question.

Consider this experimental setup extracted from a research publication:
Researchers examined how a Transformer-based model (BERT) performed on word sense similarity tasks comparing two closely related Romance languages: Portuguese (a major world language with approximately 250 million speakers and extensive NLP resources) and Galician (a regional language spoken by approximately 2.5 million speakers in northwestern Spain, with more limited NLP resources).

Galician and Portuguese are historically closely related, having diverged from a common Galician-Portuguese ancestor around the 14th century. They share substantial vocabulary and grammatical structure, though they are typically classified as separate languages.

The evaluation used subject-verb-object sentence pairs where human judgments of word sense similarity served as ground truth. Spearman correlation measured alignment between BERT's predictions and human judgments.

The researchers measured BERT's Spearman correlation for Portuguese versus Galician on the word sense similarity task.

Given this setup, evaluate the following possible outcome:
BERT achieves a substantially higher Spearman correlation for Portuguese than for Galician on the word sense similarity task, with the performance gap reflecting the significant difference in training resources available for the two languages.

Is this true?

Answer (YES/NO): NO